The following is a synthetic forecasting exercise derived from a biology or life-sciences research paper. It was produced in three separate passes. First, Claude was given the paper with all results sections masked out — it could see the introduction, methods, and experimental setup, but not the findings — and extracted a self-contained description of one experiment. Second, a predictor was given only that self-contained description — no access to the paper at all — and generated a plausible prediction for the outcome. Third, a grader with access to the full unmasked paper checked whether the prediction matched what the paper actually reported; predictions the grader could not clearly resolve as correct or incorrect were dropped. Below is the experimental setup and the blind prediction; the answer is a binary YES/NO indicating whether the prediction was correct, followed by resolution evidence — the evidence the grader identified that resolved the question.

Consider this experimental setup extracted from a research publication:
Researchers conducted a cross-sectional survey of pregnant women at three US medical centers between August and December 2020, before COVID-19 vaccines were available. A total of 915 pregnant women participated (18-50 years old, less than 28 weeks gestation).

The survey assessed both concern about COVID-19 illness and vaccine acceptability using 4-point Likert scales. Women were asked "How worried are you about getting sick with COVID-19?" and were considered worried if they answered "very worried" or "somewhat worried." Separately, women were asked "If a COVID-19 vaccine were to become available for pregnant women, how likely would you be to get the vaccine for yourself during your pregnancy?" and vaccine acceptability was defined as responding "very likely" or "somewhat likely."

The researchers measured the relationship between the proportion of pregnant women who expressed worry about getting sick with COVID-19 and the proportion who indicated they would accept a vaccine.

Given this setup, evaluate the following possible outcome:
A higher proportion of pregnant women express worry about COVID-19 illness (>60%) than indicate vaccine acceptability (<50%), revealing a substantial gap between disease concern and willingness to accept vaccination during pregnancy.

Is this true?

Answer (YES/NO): YES